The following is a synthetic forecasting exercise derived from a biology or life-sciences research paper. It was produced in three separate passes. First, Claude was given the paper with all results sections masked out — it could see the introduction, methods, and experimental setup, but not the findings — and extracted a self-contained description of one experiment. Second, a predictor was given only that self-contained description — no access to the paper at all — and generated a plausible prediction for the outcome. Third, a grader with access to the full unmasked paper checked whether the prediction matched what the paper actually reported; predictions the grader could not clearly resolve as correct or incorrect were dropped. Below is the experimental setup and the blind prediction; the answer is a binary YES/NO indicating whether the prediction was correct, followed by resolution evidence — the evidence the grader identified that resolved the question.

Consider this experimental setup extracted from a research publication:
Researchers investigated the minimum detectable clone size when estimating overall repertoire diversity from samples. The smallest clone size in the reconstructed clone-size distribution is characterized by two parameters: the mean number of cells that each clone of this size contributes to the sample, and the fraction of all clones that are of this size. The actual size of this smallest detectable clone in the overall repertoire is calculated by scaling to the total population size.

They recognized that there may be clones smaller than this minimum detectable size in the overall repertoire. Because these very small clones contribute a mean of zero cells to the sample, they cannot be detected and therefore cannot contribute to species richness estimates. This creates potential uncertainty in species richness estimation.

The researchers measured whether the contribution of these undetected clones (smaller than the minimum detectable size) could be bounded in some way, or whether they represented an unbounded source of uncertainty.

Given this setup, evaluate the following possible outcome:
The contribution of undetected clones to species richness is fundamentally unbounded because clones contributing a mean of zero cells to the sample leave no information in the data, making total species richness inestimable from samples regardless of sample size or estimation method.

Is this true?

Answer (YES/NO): NO